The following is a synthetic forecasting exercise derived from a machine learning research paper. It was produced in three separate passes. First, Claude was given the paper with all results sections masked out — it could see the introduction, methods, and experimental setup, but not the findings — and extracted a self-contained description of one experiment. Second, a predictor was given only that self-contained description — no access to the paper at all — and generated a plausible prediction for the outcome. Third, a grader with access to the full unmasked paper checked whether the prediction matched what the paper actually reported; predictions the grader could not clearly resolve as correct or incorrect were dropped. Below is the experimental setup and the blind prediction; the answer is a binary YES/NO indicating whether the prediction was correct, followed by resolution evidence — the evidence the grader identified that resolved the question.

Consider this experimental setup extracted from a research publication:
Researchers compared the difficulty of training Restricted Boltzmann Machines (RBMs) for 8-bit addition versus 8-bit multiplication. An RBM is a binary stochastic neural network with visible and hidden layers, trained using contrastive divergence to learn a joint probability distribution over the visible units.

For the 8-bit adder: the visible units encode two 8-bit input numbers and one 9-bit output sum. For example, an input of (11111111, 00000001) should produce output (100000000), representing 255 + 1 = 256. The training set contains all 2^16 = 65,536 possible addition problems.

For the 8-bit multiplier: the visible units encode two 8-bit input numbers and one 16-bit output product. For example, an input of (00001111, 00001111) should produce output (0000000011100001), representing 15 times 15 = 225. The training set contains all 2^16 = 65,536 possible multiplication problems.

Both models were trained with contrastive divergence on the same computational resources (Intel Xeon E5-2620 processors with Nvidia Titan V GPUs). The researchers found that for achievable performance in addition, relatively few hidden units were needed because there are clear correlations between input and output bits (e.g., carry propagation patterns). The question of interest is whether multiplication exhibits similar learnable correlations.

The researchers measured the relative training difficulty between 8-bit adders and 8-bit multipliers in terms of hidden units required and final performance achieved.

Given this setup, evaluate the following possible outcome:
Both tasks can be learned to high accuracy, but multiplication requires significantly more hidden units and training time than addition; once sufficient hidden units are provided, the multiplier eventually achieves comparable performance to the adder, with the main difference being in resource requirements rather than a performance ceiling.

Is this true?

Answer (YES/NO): NO